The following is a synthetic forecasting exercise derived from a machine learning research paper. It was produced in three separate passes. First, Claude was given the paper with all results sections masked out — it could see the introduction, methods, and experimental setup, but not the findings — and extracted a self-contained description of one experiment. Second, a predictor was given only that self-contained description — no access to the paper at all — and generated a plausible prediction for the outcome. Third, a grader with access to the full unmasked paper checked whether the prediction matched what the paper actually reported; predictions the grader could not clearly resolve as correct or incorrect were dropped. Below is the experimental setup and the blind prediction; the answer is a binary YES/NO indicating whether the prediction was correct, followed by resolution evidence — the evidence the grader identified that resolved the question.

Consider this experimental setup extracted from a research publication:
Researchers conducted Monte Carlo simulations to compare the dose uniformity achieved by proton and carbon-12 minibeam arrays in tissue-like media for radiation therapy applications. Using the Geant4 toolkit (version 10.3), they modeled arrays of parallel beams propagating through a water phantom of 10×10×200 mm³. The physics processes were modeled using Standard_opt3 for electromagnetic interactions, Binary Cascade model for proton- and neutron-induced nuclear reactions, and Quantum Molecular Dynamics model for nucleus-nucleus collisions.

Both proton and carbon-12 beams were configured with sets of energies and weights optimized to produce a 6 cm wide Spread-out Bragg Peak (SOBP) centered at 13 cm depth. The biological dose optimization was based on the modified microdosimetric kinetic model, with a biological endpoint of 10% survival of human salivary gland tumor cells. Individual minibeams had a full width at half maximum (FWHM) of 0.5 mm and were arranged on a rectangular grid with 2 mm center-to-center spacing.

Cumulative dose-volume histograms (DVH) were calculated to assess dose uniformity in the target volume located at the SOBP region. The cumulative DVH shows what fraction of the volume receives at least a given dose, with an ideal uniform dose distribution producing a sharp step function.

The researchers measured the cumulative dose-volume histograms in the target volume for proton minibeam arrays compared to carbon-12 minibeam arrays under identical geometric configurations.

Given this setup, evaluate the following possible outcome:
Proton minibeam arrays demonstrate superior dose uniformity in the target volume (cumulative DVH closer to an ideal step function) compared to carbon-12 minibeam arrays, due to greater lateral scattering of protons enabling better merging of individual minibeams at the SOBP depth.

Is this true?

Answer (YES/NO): YES